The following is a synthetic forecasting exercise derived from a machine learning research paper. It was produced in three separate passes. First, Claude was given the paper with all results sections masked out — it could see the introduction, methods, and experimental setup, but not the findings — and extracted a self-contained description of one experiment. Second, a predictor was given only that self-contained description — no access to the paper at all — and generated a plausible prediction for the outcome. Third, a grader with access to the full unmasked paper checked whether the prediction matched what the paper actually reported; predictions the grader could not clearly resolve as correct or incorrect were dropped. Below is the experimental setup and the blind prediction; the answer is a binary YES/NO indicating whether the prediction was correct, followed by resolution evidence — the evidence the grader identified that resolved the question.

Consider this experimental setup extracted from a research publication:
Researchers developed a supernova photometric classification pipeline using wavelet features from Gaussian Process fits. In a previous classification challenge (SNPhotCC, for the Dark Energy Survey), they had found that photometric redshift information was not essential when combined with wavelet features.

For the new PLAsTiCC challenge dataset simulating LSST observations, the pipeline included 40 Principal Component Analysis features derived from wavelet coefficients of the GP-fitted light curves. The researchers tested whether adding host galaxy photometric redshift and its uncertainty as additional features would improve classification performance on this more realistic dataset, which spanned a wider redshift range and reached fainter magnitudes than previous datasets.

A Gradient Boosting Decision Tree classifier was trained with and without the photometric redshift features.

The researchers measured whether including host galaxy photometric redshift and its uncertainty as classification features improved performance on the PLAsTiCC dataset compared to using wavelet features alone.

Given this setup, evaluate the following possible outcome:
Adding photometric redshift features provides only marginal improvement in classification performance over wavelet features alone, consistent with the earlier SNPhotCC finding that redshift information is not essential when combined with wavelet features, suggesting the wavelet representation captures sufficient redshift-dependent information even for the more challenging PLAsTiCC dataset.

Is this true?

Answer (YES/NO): NO